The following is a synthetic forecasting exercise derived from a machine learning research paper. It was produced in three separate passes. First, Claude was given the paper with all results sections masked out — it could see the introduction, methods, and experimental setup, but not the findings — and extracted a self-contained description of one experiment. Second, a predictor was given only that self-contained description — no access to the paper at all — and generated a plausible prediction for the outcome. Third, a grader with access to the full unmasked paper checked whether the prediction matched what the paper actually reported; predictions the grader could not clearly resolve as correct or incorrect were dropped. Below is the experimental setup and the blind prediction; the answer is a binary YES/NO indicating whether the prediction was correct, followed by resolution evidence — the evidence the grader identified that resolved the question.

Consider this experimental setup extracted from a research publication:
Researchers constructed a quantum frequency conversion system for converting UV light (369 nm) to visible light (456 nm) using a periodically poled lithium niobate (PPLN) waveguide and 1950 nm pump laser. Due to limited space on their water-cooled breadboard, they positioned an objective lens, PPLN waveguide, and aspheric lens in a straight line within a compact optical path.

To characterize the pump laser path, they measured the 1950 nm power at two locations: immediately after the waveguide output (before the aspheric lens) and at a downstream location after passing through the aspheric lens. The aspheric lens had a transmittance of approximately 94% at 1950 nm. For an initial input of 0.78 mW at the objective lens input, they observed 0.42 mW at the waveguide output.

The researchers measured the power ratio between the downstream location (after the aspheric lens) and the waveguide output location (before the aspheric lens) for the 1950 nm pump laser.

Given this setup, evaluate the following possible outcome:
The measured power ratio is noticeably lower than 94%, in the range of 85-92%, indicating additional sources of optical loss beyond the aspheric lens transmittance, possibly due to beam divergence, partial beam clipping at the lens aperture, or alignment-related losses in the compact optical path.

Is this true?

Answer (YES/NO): NO